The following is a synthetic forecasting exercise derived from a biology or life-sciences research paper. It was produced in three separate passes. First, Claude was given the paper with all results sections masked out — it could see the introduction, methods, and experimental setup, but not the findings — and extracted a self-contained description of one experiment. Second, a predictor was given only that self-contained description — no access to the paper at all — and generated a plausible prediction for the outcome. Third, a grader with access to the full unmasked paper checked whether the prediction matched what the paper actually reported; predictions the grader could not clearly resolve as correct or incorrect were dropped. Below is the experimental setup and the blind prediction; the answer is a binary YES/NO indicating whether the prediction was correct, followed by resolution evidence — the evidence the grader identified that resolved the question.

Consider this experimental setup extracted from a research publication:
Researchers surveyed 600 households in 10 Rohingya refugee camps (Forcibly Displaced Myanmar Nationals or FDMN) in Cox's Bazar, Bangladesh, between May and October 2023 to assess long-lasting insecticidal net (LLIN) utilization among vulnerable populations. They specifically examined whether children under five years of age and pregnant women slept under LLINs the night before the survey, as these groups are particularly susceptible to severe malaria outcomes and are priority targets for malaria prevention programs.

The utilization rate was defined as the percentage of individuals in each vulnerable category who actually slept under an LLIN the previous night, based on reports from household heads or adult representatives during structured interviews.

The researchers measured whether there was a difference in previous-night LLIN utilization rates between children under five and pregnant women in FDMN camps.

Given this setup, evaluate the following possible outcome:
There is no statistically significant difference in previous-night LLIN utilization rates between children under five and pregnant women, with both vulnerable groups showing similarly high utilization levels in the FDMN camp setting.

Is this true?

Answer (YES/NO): NO